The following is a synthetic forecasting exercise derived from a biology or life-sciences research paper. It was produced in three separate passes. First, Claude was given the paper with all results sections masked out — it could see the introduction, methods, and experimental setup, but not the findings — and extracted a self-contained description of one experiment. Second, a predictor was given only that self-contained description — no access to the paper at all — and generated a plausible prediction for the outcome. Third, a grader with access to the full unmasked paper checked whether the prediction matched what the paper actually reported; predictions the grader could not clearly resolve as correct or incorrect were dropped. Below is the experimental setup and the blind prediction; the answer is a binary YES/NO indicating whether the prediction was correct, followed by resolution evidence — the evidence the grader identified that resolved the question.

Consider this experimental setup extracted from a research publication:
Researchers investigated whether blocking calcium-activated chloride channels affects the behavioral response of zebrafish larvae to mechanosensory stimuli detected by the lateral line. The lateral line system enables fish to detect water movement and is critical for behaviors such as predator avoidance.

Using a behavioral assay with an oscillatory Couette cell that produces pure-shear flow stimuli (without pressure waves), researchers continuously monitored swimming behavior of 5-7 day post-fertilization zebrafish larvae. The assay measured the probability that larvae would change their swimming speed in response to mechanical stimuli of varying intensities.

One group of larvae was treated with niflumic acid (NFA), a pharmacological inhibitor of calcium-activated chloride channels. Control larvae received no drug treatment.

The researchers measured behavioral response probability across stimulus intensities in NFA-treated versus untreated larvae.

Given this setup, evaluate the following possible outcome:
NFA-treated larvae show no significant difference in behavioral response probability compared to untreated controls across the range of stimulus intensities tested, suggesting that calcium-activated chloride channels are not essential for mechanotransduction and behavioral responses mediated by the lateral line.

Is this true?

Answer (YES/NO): NO